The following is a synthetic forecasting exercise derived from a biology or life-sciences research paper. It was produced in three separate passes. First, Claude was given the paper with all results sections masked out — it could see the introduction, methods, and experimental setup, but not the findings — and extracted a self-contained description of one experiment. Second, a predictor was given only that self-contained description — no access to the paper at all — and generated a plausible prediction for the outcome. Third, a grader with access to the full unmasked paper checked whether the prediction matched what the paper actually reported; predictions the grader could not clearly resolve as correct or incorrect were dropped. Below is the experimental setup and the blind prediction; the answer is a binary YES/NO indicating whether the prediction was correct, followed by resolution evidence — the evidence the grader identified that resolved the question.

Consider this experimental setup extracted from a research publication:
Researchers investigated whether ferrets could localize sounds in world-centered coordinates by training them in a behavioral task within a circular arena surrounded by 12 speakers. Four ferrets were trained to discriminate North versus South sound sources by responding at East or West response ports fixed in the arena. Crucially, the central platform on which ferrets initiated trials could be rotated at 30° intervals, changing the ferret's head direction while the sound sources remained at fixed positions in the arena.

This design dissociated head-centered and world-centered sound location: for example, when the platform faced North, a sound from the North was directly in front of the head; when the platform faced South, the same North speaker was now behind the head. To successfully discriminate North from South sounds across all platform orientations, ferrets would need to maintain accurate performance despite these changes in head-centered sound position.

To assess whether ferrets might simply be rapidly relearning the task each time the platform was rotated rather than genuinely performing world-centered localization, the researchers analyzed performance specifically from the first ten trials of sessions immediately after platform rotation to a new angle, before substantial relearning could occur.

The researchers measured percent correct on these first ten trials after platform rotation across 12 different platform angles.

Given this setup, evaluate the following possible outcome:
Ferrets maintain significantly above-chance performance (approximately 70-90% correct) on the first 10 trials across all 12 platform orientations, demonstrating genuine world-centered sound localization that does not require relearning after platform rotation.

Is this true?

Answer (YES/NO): YES